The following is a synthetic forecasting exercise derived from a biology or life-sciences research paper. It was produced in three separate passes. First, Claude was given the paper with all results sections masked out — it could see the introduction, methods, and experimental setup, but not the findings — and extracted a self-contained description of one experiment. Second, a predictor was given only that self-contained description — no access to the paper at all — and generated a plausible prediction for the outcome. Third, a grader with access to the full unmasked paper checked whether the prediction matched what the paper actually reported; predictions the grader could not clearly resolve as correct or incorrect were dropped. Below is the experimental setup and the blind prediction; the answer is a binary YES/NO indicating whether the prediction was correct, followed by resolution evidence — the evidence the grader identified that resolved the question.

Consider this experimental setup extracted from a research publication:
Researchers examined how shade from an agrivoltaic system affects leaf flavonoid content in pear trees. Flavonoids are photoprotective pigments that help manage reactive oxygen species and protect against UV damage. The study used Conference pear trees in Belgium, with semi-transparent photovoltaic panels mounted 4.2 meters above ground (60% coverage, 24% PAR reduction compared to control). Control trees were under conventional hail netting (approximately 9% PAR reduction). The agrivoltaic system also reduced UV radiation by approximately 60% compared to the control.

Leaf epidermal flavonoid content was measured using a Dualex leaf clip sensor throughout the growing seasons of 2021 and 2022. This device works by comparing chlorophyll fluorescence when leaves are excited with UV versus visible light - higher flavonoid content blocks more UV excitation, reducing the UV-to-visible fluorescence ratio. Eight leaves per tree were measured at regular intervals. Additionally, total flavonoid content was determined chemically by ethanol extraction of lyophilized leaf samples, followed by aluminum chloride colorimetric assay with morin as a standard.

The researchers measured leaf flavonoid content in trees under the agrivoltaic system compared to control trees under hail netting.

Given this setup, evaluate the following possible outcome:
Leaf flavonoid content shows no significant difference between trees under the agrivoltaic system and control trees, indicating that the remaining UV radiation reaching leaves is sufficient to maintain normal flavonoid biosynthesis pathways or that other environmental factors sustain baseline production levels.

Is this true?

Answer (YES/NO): NO